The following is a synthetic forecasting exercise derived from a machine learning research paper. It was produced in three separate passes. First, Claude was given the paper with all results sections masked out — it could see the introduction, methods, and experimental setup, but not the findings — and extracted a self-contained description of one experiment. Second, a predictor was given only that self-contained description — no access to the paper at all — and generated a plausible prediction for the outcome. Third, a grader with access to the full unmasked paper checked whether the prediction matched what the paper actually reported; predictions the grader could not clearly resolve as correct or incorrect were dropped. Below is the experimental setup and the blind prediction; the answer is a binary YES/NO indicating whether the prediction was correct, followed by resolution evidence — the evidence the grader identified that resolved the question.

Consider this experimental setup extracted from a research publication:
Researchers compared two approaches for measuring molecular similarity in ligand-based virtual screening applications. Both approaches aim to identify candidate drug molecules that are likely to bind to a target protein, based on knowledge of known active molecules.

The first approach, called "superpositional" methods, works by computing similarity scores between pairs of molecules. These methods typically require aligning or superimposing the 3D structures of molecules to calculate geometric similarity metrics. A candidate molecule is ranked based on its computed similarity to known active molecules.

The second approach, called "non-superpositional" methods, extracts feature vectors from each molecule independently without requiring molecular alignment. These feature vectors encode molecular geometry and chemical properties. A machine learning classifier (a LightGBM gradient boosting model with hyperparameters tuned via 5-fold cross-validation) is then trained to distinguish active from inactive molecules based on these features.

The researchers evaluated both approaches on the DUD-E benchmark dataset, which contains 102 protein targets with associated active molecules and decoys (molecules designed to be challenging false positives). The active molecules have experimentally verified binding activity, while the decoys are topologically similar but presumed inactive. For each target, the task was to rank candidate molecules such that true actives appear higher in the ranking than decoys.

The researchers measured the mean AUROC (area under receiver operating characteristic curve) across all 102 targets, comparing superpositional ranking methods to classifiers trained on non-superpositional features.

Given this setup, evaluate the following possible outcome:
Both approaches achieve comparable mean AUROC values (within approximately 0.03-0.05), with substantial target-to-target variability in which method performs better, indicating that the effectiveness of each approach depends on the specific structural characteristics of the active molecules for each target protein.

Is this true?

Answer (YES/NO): NO